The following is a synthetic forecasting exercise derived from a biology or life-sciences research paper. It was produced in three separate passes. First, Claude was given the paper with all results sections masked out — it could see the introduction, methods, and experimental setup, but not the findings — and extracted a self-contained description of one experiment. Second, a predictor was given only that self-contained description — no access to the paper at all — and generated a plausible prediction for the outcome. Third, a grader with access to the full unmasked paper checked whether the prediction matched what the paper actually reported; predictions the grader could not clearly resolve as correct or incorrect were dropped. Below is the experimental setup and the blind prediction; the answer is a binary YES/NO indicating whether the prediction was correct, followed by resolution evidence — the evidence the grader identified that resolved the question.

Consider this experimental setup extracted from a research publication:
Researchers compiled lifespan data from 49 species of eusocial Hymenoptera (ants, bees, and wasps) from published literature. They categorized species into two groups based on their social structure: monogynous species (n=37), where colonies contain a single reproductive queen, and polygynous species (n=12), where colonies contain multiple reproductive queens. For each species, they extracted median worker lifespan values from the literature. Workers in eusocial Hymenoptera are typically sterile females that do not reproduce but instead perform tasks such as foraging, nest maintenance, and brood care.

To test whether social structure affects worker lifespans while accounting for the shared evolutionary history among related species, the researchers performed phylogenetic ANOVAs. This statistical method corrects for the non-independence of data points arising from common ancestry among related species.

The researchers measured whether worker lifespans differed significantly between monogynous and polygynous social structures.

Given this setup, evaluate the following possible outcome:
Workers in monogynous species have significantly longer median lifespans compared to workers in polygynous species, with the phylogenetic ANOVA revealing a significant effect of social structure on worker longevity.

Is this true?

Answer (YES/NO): NO